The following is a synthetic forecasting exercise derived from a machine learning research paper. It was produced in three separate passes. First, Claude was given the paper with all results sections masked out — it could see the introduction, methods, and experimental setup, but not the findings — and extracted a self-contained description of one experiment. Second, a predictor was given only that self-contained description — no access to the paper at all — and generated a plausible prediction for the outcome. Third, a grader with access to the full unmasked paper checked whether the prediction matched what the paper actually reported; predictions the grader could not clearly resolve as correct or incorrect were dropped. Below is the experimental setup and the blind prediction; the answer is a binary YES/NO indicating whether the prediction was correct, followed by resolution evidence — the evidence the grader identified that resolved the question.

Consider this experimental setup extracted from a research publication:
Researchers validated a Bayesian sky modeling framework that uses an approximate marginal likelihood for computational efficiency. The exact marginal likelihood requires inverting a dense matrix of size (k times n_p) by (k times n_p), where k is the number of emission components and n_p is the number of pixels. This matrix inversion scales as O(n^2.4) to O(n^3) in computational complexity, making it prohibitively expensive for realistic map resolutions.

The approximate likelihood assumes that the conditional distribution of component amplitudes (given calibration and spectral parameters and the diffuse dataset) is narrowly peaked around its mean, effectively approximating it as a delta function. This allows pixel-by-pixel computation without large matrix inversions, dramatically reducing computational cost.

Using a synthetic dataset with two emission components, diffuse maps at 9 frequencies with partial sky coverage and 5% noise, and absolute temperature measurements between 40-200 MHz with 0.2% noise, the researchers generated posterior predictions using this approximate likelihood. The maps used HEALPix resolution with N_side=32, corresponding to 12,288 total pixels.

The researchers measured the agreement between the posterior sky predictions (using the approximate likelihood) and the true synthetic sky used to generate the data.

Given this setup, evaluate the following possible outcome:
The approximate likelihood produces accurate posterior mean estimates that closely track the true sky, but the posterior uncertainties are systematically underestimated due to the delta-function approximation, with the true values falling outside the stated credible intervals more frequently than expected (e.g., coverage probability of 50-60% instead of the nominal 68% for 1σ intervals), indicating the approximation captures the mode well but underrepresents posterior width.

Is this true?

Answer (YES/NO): NO